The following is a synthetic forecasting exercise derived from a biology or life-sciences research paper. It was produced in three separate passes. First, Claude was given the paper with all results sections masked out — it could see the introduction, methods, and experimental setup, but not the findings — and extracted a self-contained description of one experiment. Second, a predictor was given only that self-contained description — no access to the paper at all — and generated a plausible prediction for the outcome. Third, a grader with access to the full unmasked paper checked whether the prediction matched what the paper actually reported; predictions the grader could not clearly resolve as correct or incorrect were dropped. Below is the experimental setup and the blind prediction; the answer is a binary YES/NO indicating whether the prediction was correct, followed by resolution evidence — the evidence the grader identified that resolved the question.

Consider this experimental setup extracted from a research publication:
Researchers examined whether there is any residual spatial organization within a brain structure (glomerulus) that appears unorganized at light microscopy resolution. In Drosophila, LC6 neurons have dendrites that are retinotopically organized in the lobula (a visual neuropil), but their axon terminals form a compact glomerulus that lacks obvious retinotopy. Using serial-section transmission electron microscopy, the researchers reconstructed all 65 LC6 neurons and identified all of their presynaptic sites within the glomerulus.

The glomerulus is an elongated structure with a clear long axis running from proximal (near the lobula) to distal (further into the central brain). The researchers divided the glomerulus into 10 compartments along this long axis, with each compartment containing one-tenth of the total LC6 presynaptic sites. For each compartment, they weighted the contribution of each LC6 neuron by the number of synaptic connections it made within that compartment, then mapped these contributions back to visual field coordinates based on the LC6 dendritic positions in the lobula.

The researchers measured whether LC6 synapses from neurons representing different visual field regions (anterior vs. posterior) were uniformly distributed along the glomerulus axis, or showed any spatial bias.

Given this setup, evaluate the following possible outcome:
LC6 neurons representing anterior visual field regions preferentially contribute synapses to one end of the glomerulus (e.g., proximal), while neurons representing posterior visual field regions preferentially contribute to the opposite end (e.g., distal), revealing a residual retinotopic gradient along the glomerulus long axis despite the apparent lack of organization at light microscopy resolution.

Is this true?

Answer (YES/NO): YES